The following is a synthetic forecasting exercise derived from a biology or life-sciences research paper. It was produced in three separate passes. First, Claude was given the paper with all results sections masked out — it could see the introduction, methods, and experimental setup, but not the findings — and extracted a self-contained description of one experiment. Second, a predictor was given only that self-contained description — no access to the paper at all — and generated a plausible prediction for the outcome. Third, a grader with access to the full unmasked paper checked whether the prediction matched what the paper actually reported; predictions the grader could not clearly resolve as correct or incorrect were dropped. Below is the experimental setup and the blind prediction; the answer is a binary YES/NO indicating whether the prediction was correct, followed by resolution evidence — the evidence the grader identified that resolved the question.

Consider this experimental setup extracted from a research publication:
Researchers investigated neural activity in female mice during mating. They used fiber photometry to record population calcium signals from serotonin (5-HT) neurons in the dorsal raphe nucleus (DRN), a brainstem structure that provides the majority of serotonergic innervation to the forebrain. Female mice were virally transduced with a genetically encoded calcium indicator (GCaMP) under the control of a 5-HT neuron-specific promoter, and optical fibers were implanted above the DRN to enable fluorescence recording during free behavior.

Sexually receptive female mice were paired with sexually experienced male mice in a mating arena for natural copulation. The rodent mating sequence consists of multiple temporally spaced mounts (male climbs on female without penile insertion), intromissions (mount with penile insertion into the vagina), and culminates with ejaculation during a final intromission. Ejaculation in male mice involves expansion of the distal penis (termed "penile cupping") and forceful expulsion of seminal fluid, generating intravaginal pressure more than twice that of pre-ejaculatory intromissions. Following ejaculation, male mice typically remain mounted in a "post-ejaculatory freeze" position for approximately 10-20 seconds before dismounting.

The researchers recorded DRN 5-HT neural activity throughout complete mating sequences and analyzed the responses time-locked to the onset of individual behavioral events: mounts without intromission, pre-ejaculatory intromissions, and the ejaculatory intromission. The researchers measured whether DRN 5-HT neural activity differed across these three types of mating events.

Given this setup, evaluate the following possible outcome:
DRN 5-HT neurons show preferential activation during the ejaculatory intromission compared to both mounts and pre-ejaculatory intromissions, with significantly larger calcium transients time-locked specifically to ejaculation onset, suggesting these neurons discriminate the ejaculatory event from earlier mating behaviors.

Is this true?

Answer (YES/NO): YES